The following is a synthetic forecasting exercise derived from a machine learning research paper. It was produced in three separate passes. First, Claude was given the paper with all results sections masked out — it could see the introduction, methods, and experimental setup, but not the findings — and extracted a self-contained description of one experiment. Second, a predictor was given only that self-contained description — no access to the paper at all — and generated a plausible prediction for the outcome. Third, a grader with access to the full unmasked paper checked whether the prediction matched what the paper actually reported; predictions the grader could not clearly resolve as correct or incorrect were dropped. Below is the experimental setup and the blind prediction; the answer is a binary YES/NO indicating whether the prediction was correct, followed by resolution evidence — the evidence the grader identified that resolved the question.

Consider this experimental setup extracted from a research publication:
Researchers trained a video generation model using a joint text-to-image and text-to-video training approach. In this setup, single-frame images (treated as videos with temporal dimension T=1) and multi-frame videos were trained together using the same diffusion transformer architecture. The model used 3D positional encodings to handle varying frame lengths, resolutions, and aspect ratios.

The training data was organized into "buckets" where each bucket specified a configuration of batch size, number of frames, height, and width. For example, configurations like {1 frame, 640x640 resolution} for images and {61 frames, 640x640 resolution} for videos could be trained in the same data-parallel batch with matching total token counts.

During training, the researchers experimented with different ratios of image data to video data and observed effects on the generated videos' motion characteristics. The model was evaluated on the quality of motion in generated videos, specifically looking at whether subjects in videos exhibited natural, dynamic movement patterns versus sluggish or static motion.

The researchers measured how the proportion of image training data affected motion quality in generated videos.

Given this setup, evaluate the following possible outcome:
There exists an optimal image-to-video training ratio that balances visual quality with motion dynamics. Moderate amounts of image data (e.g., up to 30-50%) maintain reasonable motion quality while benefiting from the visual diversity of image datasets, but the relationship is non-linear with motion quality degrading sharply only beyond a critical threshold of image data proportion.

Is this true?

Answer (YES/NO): NO